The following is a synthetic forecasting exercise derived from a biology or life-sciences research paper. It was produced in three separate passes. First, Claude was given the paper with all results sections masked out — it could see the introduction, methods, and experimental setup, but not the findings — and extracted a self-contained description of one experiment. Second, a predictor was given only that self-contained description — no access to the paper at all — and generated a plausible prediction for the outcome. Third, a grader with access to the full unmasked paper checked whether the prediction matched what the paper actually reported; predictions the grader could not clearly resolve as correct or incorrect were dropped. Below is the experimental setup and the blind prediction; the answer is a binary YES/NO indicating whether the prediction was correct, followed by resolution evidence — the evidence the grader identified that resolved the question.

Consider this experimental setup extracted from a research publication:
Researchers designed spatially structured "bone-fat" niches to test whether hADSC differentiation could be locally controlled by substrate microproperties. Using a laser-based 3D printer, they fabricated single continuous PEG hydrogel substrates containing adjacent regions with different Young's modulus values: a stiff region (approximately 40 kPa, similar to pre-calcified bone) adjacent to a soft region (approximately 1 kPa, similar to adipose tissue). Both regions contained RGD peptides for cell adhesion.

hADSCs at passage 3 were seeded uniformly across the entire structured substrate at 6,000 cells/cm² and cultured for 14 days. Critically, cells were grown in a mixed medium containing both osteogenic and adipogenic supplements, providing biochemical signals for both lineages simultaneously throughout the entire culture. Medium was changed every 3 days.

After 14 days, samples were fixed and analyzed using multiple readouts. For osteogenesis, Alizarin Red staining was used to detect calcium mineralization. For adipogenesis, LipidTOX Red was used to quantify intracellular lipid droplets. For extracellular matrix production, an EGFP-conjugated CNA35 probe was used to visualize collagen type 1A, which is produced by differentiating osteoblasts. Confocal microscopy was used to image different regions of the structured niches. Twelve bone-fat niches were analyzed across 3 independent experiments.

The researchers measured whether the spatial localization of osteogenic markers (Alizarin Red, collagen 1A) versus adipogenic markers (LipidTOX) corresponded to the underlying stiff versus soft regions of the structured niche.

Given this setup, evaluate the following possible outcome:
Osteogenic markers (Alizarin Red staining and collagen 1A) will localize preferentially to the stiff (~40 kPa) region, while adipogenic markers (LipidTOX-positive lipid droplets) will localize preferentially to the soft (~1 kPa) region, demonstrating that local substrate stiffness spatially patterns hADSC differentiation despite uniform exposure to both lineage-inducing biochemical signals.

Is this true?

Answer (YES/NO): NO